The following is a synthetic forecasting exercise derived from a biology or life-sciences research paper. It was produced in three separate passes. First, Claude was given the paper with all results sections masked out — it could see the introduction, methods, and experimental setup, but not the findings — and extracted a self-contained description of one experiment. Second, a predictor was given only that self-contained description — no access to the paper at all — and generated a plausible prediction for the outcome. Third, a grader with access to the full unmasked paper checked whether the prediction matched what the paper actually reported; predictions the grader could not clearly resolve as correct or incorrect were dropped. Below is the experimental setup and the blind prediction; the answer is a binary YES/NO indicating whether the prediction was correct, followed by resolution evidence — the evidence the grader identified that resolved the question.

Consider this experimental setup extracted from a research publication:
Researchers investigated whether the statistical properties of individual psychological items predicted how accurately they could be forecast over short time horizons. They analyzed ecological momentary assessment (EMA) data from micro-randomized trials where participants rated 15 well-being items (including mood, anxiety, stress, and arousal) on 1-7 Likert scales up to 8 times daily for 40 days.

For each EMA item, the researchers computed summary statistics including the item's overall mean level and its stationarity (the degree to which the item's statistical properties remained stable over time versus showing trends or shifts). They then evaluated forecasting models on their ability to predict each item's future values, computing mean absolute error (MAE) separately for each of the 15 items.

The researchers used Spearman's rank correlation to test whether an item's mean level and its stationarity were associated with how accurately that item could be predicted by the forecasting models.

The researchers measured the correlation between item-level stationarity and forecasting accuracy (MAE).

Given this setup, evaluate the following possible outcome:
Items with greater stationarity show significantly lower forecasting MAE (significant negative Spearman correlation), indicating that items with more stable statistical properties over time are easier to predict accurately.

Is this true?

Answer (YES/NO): NO